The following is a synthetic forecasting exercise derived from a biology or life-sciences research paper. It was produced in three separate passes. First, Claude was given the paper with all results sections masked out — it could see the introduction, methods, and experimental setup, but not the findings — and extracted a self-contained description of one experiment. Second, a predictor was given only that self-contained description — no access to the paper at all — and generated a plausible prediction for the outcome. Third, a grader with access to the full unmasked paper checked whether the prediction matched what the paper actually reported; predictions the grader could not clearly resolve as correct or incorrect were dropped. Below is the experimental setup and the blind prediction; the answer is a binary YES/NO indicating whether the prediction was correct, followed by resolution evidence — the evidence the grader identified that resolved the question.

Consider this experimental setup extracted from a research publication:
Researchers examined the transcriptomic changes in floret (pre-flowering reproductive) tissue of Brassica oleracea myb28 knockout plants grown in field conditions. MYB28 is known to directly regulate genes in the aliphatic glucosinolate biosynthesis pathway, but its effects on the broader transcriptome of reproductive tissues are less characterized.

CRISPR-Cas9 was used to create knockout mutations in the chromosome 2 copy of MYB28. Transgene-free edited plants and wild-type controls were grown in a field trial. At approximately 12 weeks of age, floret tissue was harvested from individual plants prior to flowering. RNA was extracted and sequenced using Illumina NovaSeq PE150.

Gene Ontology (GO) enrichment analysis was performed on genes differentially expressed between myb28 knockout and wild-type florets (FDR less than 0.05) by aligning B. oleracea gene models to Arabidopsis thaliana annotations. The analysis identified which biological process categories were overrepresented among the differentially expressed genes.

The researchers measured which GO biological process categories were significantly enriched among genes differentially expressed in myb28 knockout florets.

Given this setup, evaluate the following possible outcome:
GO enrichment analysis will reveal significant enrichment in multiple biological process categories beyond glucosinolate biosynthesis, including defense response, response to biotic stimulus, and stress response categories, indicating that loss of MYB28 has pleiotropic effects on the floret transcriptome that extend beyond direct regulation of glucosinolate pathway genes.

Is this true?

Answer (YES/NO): YES